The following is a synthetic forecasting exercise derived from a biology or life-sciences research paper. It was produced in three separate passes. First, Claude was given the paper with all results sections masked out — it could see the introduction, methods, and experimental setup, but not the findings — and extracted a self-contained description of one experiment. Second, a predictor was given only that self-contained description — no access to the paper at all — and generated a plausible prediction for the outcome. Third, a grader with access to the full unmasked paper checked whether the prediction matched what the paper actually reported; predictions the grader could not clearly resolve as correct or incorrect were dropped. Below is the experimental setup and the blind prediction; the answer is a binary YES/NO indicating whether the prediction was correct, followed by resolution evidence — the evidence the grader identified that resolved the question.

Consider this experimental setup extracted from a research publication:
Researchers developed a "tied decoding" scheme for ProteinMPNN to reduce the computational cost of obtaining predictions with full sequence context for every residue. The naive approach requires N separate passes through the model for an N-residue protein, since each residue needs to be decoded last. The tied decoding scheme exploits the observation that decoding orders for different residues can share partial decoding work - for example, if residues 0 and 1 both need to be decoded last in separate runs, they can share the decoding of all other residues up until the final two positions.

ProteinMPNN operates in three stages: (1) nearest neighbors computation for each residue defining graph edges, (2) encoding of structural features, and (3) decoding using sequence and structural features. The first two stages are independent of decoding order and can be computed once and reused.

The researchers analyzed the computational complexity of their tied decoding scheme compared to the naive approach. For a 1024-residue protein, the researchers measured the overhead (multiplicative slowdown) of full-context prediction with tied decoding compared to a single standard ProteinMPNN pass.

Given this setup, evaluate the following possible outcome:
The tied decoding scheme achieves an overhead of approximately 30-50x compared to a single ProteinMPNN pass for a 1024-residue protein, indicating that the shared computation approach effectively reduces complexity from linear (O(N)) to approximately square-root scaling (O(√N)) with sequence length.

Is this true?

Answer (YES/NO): NO